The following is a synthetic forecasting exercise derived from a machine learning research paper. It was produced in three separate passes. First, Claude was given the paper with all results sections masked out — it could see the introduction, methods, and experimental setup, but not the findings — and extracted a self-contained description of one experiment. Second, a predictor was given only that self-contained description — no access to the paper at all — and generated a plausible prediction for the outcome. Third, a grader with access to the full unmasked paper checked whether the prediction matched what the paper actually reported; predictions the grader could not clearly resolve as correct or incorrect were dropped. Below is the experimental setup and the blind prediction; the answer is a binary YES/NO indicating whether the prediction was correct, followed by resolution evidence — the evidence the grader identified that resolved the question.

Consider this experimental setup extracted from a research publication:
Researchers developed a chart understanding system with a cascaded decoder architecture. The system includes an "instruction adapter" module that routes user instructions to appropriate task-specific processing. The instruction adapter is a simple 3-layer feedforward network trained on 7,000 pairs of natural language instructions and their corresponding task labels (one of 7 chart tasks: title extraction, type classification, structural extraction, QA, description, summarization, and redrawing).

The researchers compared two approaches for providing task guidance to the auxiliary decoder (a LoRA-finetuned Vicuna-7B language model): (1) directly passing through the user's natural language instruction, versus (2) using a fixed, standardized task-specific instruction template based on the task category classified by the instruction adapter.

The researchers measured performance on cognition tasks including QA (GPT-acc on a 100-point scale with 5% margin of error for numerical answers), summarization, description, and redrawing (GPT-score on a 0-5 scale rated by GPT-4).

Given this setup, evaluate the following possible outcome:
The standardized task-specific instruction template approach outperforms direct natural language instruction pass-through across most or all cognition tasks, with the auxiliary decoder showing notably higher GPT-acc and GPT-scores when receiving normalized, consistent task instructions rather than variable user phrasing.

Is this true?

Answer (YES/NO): YES